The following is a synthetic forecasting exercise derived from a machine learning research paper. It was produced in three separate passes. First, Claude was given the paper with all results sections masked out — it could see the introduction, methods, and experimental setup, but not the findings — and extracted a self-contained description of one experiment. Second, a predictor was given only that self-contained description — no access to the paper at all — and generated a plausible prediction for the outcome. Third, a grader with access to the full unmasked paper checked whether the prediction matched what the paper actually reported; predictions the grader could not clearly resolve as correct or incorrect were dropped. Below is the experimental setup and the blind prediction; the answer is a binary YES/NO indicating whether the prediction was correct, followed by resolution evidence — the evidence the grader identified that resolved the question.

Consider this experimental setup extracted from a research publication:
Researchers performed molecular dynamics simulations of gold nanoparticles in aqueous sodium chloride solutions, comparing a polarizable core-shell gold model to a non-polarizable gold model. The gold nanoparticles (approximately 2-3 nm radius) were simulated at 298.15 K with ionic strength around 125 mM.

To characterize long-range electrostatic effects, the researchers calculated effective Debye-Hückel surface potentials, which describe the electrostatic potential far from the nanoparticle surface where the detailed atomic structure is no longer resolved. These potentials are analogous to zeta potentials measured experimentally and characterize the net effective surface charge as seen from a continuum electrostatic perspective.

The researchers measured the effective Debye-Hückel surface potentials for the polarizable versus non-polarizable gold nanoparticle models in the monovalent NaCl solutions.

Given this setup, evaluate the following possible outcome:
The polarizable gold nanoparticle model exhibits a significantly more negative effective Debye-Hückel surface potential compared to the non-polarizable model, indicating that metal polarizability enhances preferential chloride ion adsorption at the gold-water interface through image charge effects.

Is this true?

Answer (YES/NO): NO